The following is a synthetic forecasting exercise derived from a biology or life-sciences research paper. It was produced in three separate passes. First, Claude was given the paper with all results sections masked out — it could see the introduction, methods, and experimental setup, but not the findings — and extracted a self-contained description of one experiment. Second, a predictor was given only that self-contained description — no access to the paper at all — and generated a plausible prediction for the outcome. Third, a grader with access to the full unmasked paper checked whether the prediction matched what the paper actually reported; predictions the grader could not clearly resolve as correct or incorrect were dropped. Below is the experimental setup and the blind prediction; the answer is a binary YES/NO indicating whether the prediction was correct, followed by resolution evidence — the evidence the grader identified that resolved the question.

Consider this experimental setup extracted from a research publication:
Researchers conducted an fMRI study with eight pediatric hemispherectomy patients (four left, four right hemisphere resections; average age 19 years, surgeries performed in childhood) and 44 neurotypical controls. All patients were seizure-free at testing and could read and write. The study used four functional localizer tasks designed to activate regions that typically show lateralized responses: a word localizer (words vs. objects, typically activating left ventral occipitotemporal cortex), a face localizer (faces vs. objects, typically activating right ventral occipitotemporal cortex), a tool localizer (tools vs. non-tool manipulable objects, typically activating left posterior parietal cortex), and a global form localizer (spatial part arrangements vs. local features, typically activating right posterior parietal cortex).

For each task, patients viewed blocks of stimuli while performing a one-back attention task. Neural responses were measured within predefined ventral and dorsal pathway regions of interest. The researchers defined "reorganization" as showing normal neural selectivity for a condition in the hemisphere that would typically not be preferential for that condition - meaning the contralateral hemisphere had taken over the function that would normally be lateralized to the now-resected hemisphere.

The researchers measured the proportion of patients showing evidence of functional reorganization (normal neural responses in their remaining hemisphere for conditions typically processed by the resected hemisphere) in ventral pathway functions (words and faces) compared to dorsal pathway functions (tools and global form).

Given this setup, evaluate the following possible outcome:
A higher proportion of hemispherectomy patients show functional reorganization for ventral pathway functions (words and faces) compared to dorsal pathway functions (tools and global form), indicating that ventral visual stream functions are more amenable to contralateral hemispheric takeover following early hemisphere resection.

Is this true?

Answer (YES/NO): YES